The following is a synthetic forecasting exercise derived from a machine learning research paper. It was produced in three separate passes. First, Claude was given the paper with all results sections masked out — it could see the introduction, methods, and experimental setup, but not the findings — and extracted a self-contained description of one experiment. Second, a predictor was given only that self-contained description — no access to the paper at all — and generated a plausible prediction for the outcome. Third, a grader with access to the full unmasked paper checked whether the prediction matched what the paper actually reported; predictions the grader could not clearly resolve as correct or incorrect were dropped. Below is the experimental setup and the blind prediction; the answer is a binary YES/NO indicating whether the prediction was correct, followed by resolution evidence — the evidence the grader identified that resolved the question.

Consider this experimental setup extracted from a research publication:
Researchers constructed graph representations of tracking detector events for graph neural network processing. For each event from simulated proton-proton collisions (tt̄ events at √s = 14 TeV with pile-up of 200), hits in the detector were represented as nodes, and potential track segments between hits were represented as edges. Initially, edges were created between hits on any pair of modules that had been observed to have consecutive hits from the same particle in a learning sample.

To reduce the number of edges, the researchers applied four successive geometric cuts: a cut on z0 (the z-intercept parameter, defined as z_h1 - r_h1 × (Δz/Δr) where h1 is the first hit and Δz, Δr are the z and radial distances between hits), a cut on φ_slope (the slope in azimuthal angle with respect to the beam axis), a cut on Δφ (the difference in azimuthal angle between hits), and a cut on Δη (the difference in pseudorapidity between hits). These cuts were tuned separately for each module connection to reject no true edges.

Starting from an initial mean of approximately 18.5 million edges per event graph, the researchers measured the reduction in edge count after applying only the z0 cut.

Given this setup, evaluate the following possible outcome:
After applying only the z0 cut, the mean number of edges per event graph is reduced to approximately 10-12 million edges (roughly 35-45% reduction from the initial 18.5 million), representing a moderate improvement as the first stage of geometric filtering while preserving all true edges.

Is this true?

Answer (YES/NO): NO